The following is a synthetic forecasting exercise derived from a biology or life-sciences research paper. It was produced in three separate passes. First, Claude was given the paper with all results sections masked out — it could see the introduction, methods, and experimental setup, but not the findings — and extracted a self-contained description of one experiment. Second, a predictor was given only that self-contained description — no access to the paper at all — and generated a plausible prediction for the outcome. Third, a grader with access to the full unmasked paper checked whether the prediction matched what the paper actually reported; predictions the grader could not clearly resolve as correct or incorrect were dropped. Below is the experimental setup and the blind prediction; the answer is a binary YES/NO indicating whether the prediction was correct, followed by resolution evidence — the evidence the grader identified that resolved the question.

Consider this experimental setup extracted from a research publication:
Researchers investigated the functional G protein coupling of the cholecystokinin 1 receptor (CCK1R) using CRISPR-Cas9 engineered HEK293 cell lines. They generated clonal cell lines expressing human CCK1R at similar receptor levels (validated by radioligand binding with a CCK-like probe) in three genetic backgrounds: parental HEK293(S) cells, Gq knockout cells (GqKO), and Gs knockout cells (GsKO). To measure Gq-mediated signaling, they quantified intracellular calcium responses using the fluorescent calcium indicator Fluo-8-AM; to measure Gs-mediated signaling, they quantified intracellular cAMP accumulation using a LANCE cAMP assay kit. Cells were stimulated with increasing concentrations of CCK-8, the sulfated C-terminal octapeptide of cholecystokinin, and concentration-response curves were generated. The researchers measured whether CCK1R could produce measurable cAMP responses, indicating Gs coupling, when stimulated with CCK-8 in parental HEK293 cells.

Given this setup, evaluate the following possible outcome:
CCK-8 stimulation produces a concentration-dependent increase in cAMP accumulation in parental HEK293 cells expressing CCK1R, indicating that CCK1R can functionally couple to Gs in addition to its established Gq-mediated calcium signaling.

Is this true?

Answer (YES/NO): YES